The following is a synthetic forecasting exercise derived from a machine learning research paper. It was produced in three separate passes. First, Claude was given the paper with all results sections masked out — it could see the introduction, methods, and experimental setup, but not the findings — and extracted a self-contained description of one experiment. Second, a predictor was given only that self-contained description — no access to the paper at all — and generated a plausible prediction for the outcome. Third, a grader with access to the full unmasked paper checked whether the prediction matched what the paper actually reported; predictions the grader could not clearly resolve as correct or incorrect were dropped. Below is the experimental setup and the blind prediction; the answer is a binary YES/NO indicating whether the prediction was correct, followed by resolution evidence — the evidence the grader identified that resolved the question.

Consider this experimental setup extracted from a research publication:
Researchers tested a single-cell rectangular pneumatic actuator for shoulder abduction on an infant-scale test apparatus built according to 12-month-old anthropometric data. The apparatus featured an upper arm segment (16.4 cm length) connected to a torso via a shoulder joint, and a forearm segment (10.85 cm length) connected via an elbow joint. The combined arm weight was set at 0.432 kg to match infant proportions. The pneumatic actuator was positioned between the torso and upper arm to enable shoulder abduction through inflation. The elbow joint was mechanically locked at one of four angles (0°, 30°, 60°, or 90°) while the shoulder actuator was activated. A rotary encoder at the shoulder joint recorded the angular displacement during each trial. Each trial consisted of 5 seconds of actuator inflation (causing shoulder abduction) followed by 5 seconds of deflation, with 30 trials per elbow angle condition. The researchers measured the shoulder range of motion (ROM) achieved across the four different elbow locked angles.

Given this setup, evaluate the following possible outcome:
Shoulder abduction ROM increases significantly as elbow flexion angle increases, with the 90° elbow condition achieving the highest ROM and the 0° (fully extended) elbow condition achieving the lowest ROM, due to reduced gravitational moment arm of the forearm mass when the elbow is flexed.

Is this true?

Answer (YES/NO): NO